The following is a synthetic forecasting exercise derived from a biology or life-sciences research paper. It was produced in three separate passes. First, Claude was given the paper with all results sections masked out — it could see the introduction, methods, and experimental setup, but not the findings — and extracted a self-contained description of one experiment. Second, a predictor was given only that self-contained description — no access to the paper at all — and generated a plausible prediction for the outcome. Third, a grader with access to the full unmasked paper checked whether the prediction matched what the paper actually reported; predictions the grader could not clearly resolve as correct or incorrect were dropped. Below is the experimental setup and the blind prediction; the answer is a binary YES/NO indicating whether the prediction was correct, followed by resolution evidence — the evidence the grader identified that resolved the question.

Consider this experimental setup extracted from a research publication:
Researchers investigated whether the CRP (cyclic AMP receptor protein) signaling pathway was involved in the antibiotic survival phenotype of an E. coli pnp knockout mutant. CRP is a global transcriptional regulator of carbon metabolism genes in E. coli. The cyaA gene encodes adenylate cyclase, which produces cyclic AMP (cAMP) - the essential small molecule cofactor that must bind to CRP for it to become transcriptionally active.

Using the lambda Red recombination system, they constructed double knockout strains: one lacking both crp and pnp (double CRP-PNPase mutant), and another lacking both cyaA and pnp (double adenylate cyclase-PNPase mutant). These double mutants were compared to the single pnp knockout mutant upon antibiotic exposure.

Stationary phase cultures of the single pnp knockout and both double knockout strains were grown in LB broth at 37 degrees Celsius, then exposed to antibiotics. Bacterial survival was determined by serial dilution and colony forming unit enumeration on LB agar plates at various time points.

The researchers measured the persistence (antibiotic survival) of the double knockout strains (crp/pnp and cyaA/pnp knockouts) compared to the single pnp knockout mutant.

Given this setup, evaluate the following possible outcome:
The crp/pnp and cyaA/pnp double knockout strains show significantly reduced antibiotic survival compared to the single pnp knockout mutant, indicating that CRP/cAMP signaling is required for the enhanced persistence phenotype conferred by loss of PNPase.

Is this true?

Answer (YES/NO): NO